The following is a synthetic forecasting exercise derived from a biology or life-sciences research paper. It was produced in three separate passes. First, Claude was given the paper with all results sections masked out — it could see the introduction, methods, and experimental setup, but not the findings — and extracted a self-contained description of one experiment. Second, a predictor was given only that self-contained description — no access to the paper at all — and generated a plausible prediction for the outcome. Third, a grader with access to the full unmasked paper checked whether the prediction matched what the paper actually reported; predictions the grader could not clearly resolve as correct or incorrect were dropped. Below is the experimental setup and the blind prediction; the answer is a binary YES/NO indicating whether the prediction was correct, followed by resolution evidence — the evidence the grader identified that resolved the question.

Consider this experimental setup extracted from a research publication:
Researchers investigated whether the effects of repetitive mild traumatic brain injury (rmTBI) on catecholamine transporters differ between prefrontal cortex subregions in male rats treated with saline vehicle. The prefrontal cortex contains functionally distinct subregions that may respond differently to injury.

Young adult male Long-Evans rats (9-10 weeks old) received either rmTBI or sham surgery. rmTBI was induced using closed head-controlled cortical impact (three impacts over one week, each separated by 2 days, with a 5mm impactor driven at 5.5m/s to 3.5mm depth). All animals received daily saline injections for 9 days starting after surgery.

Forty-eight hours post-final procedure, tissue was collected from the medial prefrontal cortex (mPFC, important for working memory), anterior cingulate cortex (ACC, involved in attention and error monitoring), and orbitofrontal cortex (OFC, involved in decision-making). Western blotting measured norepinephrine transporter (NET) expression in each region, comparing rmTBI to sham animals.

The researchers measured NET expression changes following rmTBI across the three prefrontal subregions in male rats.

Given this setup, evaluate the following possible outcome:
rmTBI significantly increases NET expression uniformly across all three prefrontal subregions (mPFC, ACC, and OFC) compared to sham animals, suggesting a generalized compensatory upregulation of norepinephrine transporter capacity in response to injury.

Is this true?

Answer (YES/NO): NO